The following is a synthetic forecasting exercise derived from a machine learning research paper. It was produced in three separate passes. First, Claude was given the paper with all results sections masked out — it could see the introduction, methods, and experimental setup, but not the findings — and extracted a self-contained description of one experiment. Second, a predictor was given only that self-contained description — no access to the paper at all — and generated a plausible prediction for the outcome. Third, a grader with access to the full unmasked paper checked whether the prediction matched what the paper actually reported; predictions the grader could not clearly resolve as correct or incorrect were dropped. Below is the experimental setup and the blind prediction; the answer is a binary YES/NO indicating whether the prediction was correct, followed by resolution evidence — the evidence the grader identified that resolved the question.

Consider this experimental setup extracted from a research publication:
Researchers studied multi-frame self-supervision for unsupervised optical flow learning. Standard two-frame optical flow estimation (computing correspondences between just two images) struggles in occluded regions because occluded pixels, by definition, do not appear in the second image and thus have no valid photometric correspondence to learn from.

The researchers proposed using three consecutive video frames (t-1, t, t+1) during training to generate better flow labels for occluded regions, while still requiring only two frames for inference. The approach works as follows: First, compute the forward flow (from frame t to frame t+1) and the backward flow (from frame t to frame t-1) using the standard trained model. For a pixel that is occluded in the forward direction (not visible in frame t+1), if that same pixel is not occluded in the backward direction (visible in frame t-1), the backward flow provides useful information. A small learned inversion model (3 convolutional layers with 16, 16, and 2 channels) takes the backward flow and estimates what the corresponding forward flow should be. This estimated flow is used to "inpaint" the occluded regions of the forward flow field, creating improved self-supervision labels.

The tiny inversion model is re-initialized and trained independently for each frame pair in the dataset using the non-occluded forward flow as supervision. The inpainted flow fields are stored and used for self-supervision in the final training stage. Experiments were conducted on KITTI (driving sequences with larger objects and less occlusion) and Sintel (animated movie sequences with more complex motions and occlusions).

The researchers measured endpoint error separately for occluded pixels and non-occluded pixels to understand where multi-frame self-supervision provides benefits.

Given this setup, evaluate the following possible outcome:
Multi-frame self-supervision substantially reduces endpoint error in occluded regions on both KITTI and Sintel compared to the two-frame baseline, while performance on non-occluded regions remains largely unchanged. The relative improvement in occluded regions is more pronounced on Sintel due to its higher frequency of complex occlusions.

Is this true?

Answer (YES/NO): NO